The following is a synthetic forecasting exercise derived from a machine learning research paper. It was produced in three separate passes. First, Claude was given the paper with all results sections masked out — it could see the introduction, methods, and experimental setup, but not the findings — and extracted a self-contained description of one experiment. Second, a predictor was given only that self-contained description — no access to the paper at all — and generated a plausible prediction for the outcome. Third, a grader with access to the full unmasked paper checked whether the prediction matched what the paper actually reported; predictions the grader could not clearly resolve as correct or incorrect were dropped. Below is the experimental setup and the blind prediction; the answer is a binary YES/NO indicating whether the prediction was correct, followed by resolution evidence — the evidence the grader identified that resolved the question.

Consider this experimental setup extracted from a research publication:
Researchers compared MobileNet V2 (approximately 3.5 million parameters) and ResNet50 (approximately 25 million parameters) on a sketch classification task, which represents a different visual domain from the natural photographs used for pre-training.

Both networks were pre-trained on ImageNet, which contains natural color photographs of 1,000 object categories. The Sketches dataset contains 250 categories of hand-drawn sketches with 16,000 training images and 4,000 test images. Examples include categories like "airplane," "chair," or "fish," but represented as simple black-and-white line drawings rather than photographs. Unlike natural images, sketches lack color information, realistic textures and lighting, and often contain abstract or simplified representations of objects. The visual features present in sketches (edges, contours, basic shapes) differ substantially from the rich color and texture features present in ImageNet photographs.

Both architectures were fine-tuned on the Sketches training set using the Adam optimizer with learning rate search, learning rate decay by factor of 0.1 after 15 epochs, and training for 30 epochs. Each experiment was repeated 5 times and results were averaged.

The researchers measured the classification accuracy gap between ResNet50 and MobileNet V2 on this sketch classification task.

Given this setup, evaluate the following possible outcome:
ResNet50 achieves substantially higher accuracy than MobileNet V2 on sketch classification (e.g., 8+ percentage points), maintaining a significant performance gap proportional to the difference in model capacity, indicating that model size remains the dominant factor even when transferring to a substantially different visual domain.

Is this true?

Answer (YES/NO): NO